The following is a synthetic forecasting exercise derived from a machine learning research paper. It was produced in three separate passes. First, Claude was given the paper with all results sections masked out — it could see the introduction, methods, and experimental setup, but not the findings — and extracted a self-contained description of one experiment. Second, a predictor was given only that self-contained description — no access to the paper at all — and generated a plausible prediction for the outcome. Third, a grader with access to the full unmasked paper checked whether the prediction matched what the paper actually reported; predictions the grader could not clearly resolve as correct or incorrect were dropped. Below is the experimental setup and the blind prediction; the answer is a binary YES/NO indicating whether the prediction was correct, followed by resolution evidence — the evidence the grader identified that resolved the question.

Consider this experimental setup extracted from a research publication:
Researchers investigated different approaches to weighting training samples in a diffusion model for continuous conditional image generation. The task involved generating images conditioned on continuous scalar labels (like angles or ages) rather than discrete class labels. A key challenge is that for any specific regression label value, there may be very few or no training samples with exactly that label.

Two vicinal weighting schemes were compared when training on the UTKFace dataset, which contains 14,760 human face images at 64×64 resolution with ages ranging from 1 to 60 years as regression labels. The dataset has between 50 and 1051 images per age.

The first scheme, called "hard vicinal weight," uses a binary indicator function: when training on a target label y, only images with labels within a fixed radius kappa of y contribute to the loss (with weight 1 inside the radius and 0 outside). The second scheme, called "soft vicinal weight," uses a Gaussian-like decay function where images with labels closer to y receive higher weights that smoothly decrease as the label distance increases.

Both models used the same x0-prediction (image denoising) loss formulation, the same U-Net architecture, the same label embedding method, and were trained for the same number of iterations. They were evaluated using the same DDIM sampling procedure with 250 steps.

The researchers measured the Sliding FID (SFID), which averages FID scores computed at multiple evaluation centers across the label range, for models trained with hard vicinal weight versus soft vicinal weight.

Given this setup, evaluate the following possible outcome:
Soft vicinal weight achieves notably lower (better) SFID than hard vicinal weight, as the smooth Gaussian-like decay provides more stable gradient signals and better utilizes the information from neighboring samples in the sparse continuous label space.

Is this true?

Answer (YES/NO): NO